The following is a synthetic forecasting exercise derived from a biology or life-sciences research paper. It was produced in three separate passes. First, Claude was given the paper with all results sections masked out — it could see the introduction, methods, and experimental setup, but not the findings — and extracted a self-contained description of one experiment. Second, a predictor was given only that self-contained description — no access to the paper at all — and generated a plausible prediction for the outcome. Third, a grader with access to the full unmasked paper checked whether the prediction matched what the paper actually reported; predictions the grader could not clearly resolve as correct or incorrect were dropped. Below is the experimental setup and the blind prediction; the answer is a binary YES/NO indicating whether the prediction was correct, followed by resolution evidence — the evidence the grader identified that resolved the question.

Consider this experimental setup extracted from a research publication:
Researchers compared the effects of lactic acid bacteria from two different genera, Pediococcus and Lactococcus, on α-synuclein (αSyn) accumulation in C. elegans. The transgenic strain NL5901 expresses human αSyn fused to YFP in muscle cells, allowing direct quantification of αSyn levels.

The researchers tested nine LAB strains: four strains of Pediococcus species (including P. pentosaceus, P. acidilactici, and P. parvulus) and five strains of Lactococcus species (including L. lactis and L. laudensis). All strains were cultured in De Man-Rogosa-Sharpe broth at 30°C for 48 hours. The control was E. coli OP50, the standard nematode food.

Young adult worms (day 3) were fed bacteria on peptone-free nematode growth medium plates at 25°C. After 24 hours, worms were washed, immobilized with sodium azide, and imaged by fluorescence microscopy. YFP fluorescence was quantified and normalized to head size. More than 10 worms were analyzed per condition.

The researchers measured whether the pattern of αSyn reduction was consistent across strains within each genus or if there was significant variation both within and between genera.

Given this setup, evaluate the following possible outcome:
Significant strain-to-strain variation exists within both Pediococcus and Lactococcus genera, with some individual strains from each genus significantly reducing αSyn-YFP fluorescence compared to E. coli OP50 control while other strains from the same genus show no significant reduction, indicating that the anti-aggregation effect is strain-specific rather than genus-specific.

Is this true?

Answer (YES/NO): YES